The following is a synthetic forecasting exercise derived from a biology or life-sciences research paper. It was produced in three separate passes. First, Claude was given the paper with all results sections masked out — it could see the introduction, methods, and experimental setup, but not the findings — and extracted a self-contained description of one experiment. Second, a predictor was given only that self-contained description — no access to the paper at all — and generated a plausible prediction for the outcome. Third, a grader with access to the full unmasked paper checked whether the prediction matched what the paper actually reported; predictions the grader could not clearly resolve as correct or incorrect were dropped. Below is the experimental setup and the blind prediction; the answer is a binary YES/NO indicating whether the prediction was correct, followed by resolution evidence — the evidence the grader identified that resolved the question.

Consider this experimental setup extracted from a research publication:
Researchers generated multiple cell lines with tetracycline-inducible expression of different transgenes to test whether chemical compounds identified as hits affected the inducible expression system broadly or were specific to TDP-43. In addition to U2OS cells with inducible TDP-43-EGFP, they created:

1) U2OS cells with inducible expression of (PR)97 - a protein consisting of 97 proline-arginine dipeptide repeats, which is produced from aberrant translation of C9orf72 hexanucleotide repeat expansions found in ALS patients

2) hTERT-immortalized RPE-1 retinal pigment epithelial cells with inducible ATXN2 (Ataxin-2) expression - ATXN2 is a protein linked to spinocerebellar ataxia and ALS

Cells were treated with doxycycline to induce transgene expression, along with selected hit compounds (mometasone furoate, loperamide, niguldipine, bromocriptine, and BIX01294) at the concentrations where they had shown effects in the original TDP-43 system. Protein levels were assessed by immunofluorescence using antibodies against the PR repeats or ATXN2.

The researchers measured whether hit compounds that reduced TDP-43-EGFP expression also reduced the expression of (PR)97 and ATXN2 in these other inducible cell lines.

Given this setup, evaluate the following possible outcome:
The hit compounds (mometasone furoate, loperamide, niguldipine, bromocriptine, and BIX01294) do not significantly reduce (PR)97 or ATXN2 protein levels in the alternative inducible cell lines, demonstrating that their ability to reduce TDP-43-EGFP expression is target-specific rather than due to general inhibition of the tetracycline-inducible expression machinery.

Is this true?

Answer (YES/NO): NO